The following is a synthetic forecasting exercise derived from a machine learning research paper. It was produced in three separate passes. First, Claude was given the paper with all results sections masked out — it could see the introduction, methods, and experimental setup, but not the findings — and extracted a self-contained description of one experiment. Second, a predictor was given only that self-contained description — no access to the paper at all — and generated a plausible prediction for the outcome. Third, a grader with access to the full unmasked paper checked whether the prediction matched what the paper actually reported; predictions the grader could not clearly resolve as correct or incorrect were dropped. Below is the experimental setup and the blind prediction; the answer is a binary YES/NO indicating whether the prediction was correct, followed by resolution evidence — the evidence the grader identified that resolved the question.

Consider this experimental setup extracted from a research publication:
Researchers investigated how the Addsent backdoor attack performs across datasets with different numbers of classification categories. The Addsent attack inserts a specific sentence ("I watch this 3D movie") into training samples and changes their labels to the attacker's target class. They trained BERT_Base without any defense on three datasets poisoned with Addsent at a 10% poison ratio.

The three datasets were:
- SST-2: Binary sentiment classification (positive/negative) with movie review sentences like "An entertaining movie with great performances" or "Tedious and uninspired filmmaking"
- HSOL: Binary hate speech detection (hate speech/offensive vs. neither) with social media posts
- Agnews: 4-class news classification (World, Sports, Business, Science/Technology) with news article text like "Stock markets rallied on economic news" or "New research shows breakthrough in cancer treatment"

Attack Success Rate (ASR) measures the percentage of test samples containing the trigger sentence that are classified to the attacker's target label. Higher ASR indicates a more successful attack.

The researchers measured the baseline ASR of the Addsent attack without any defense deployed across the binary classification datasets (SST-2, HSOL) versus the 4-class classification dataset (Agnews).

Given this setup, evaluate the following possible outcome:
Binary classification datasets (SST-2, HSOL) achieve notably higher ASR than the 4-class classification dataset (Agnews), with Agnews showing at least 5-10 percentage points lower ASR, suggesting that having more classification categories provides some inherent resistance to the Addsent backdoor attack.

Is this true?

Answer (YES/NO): NO